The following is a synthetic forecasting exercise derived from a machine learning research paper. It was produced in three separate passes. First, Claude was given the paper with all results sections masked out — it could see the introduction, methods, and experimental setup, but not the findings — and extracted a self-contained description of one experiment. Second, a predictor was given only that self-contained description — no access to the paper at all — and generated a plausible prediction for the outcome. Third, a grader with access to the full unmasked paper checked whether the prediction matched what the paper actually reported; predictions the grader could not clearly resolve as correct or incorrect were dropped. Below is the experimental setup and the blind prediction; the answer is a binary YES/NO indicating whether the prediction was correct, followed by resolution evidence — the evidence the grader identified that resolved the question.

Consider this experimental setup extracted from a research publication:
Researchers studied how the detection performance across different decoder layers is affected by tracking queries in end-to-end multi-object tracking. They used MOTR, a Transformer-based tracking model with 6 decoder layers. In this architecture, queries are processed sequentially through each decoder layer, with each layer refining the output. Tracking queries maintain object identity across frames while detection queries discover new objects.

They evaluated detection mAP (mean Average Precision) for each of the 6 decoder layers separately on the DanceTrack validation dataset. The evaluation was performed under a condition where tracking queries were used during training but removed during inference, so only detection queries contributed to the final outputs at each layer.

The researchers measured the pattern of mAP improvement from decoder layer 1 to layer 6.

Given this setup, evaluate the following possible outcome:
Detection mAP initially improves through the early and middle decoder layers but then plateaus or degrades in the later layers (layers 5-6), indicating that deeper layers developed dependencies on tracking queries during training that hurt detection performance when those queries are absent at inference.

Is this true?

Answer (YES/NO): NO